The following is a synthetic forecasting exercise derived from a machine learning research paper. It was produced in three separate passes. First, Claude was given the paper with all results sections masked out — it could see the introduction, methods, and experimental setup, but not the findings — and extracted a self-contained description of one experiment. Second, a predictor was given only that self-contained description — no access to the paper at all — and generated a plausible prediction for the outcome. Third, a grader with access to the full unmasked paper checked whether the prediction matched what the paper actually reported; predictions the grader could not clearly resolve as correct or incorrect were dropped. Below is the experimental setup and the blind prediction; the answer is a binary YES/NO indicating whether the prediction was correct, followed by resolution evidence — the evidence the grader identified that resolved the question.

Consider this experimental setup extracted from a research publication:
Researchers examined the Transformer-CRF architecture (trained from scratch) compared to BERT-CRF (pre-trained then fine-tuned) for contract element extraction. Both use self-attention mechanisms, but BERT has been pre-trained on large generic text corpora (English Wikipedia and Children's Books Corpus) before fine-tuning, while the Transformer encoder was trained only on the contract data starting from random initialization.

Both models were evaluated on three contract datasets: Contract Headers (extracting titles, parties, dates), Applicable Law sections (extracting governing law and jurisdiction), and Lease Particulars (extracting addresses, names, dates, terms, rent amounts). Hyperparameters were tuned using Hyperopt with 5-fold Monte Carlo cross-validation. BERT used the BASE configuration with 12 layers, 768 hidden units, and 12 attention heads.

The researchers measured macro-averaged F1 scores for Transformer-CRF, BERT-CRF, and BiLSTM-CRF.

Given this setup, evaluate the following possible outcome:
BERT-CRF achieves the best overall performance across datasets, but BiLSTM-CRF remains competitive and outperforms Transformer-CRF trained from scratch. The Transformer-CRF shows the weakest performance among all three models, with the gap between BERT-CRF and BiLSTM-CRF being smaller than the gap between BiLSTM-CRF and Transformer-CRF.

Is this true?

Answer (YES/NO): NO